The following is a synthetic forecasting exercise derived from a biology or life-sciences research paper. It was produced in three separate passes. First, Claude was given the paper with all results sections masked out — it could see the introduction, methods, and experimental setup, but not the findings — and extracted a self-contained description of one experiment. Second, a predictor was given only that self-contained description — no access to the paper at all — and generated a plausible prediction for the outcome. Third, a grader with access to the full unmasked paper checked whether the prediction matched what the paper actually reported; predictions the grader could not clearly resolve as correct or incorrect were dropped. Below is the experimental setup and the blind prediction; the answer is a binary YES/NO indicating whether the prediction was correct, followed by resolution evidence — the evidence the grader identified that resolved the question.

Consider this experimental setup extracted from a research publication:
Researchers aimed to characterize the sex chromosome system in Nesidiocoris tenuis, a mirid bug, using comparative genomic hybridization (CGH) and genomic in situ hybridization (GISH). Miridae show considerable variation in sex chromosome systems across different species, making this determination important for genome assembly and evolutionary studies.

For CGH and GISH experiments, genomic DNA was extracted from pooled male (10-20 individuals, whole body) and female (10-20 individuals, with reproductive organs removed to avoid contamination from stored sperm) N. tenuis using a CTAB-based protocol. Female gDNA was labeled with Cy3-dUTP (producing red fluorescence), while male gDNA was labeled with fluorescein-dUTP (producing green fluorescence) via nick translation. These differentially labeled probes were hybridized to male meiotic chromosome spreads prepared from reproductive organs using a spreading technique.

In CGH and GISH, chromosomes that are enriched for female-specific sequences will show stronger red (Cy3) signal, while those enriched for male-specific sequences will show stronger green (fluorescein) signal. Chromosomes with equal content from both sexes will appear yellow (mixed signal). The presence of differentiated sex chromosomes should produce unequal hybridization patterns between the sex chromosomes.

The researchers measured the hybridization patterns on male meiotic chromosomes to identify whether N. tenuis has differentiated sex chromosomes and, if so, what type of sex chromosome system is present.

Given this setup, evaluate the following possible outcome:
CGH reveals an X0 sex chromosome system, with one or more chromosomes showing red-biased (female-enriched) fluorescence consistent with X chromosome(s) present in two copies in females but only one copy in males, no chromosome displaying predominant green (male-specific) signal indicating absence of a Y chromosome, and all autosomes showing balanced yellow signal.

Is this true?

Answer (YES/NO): NO